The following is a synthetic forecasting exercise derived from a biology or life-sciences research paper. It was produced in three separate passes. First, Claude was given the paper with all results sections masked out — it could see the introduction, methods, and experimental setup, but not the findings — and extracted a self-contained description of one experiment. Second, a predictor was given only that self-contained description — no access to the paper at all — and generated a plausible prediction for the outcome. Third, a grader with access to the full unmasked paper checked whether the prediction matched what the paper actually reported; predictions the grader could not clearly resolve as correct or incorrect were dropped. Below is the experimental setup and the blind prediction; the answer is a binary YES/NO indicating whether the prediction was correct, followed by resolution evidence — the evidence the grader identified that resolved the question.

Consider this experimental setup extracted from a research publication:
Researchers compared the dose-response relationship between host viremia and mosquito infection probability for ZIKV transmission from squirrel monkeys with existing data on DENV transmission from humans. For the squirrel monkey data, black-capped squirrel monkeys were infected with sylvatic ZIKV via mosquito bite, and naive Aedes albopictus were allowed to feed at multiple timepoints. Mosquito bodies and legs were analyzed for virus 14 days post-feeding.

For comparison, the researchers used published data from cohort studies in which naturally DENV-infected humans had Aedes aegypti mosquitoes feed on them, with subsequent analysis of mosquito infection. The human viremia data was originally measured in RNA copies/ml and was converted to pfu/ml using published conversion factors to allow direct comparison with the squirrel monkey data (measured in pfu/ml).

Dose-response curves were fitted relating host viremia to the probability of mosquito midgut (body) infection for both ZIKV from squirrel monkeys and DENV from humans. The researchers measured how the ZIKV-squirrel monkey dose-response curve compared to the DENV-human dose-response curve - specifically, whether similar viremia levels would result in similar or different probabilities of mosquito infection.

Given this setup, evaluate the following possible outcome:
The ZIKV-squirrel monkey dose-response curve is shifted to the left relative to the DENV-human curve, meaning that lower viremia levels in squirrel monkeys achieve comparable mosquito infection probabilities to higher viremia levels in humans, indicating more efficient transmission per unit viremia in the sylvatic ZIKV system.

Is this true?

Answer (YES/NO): NO